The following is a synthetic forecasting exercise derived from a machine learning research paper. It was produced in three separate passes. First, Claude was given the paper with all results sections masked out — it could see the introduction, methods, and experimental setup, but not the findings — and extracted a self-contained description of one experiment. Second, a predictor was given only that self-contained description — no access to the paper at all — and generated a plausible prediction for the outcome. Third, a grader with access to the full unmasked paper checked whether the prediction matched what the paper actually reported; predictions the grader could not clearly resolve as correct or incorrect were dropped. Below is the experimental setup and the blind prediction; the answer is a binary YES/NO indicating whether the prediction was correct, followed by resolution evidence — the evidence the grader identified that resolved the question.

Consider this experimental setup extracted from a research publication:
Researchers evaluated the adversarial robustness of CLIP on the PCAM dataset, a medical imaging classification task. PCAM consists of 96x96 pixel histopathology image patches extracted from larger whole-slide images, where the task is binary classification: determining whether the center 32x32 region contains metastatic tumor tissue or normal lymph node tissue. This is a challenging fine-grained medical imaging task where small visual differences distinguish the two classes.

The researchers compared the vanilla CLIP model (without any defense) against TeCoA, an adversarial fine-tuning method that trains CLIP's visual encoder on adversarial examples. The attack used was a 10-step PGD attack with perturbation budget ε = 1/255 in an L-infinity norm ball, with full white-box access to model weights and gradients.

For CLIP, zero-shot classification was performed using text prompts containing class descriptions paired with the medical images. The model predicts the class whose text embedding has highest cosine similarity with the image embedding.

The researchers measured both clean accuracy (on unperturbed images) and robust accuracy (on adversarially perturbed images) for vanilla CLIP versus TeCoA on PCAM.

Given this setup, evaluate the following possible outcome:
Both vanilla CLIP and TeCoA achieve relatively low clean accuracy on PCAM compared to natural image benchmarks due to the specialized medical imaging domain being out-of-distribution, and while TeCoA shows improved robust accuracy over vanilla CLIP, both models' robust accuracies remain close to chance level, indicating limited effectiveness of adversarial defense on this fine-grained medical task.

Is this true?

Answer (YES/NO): NO